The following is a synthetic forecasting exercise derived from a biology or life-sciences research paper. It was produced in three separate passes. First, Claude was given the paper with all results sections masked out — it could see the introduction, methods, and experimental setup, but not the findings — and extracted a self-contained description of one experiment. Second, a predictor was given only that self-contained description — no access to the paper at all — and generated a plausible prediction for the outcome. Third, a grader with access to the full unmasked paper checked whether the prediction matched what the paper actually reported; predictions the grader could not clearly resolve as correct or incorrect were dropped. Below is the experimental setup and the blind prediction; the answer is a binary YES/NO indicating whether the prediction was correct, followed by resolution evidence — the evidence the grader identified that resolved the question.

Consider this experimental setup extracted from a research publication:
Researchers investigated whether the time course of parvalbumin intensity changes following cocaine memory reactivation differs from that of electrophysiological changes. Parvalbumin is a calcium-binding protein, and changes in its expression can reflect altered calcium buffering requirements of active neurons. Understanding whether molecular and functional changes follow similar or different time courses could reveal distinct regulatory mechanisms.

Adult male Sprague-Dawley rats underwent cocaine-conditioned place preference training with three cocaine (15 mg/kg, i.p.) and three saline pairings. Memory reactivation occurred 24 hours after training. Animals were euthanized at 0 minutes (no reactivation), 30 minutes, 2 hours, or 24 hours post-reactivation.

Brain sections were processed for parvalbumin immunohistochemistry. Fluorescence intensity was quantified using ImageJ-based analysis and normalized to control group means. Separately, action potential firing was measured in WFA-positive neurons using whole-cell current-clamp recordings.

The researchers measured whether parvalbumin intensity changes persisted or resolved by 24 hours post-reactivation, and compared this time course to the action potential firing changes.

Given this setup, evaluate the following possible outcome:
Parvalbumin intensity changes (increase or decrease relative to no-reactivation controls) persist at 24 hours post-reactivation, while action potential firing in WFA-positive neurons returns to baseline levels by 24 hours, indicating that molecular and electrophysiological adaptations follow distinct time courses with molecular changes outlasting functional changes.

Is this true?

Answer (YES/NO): YES